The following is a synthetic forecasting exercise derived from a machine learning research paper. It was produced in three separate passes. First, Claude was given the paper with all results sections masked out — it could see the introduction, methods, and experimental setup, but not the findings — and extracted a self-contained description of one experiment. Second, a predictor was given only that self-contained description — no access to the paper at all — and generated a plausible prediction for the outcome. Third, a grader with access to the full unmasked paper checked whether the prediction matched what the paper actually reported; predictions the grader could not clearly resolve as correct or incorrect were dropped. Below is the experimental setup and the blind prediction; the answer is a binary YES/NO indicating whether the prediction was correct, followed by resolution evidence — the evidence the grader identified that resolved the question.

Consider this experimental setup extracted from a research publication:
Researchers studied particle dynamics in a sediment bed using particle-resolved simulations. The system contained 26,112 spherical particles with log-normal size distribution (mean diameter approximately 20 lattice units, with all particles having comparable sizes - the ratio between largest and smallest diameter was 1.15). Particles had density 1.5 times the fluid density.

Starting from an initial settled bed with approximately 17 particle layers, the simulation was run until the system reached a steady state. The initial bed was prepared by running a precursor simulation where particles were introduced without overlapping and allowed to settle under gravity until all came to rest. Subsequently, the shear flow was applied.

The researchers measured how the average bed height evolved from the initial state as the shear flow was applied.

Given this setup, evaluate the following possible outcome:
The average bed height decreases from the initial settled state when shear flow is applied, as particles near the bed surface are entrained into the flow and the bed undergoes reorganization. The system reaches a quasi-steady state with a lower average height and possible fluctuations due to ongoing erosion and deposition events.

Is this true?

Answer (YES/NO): NO